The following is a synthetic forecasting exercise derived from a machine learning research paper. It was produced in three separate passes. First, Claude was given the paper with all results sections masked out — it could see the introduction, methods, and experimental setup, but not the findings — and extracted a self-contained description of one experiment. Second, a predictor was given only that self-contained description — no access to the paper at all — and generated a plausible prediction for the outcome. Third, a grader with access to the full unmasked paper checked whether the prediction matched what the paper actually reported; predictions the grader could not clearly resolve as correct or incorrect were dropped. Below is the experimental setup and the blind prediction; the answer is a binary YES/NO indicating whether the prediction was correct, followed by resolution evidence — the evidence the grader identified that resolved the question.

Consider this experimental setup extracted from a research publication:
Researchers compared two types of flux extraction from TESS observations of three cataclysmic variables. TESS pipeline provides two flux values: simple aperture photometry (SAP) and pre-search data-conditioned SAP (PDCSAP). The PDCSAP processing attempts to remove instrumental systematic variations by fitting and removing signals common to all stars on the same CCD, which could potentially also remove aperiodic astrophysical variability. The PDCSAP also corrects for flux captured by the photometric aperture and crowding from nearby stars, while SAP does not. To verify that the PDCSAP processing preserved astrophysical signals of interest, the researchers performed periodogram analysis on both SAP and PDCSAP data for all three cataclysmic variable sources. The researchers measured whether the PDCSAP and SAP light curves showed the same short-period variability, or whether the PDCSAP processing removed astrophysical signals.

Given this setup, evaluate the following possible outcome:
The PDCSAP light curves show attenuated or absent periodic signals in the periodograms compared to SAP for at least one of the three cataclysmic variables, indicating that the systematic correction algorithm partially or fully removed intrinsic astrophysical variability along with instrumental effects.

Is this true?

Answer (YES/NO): NO